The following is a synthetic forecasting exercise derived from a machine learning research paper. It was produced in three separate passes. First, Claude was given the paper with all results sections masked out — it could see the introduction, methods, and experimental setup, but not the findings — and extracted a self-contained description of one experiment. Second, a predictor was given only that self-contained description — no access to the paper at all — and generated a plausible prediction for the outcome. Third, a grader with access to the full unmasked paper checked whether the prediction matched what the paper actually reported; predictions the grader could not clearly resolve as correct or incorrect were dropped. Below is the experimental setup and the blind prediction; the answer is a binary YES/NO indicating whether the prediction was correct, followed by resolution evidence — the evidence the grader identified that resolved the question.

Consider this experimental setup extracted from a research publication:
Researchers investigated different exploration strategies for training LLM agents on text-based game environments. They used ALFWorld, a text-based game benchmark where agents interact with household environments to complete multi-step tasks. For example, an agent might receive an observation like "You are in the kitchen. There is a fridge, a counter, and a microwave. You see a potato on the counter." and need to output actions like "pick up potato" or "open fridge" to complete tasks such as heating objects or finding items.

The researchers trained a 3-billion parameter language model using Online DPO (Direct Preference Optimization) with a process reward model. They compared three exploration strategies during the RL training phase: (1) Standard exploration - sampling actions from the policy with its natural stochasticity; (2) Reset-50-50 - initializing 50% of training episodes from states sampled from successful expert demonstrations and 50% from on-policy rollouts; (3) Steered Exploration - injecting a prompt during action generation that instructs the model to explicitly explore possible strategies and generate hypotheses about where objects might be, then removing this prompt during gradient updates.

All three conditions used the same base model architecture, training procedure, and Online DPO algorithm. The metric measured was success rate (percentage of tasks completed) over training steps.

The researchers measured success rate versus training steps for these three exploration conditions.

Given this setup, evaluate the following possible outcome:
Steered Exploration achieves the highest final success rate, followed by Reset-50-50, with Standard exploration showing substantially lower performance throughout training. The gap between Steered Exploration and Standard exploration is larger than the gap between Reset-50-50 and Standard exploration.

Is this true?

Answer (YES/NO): YES